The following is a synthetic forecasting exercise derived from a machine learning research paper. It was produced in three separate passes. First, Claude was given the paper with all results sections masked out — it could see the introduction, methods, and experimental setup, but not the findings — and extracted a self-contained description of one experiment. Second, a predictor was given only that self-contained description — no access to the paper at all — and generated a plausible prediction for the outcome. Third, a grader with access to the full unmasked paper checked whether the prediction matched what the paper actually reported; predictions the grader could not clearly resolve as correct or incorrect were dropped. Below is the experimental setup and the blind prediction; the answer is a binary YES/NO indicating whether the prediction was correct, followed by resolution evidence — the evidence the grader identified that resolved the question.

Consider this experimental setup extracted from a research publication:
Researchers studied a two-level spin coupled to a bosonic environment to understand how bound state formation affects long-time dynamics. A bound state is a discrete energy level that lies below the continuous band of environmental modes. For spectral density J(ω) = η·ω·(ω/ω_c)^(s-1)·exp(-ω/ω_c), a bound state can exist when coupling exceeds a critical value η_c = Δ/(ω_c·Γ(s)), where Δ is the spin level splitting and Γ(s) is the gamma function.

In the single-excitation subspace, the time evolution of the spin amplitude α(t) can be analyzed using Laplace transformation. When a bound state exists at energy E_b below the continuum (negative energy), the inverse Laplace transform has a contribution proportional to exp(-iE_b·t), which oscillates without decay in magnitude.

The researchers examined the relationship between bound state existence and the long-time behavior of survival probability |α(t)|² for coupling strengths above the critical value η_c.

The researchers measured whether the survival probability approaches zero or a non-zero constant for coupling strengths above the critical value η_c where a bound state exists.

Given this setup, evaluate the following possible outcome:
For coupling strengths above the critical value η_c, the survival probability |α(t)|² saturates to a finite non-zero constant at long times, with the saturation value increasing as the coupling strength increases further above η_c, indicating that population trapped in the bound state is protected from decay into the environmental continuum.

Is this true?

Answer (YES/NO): NO